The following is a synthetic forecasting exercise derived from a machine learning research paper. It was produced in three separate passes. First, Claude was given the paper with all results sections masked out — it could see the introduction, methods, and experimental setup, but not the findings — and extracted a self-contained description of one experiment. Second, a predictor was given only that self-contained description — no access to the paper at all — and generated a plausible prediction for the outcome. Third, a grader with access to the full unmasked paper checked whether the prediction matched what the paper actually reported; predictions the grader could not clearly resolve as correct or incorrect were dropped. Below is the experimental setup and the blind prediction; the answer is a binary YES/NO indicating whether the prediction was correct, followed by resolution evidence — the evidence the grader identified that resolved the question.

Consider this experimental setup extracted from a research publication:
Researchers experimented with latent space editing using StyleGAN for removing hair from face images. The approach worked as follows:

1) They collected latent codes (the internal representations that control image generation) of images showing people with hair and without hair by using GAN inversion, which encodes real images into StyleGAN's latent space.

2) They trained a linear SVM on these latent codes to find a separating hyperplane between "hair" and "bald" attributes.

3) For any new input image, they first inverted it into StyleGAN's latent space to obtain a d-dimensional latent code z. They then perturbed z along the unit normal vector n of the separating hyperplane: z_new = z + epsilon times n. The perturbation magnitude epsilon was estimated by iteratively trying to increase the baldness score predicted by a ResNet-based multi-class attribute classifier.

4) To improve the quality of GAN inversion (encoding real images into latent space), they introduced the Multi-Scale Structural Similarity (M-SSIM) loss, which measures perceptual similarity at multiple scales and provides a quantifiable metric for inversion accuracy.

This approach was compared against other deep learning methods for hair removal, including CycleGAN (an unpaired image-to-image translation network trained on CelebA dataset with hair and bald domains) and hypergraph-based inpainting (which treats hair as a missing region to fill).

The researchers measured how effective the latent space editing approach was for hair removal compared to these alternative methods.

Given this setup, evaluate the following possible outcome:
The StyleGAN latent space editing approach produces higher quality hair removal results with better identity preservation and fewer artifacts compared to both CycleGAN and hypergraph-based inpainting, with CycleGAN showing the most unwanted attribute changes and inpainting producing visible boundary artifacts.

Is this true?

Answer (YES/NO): NO